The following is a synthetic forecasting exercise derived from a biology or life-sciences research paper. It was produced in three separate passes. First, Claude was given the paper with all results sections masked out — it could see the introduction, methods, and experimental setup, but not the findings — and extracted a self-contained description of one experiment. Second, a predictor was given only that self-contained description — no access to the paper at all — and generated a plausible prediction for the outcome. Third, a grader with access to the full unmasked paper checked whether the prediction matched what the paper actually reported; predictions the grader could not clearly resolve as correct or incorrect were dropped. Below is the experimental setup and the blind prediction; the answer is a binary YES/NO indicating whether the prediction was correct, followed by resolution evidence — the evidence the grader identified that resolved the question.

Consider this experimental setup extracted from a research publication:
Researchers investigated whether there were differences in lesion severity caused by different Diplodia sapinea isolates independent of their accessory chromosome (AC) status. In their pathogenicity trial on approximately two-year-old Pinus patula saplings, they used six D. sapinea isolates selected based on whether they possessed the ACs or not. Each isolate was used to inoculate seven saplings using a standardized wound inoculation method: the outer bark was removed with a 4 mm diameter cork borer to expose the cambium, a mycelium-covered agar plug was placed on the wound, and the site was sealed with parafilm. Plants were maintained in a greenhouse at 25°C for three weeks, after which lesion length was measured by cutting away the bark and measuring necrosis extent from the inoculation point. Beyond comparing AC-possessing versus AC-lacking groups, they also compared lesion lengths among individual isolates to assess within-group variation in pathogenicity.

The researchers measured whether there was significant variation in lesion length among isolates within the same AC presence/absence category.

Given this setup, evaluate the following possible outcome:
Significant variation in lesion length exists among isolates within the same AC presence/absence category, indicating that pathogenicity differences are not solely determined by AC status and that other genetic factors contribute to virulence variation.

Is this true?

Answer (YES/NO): YES